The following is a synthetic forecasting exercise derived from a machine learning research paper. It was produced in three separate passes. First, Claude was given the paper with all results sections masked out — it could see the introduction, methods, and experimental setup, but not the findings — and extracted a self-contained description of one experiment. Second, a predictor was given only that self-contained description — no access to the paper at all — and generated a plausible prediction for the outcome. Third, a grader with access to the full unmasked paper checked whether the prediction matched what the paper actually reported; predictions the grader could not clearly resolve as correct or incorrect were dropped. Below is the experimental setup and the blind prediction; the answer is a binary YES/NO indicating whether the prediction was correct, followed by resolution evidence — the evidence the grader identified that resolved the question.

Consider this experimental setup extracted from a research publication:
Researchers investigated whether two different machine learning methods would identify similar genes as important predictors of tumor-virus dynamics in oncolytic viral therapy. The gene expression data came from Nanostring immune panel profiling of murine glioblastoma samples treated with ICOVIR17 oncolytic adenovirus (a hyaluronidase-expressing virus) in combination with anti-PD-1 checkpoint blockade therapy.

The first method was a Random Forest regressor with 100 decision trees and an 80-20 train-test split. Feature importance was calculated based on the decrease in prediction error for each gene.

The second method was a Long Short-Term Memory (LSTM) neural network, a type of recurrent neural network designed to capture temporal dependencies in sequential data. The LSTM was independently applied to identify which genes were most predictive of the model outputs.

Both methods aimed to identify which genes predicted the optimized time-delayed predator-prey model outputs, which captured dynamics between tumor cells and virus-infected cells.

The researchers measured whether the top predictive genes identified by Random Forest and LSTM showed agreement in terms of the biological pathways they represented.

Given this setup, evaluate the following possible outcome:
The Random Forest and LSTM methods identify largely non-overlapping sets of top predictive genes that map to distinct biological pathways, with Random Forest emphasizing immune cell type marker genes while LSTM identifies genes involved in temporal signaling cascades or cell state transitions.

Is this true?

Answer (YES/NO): NO